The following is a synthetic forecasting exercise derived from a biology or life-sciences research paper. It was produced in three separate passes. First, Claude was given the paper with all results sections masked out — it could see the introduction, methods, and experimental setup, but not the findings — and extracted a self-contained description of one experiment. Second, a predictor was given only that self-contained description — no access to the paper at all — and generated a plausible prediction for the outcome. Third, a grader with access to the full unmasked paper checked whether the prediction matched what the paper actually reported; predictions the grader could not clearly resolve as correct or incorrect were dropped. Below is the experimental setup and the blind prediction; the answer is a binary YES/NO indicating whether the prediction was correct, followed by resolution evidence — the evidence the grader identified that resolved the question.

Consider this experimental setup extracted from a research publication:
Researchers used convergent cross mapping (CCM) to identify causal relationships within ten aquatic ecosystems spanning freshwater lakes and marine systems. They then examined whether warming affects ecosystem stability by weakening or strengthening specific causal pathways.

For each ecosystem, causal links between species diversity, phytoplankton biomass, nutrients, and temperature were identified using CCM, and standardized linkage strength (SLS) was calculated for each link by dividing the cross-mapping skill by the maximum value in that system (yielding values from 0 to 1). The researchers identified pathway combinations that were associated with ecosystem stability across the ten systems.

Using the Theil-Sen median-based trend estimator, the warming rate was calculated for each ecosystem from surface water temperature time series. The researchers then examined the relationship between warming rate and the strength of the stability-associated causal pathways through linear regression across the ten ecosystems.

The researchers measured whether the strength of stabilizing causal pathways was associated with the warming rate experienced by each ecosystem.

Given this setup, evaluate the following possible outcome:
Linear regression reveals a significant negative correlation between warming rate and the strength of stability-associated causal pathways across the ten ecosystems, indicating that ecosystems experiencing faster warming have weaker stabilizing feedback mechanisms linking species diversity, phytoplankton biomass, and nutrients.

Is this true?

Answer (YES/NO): YES